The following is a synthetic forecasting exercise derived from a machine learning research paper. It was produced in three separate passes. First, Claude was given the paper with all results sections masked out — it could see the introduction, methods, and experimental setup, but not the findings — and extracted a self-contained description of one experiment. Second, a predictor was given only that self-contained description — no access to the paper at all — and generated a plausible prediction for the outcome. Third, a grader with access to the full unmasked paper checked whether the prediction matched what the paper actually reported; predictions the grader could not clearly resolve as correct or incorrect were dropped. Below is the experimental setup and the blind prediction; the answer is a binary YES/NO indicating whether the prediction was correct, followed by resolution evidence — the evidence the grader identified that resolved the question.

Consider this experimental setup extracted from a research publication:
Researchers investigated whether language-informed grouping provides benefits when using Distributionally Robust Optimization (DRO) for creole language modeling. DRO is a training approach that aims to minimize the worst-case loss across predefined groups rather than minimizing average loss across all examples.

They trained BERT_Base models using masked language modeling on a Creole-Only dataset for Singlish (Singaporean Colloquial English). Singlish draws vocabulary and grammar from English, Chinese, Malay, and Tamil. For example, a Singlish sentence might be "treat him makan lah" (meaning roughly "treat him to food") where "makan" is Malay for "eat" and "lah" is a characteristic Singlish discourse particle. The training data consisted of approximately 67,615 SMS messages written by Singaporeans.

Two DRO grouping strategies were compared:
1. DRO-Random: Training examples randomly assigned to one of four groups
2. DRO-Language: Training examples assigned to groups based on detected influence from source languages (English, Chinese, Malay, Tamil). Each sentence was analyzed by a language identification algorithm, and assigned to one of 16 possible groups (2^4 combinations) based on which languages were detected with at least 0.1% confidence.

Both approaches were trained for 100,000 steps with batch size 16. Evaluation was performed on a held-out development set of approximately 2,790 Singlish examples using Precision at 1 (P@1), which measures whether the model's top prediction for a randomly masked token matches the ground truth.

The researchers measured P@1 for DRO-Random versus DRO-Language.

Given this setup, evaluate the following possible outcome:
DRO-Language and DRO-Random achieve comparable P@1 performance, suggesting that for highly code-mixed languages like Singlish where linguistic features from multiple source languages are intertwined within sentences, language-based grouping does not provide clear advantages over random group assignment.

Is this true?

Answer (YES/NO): YES